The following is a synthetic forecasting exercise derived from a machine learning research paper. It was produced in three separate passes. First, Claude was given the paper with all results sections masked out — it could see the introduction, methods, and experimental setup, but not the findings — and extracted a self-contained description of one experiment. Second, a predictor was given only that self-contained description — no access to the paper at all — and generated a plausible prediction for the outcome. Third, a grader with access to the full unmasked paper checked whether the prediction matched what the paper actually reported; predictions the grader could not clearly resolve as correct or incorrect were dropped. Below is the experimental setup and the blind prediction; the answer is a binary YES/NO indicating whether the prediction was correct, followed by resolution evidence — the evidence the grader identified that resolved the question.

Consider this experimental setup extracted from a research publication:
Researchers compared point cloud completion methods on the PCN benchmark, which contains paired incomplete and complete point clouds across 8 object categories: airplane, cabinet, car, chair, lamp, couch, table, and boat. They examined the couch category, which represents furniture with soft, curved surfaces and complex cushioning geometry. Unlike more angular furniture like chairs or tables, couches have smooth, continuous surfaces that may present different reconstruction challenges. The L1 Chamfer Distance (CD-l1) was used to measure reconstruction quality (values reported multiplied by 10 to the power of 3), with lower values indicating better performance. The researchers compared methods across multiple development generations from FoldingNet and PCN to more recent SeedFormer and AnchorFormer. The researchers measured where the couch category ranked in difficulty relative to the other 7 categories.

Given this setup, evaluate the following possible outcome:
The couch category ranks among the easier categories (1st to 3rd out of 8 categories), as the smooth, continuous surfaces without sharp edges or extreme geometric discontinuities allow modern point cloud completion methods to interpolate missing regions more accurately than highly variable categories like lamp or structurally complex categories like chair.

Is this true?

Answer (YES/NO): NO